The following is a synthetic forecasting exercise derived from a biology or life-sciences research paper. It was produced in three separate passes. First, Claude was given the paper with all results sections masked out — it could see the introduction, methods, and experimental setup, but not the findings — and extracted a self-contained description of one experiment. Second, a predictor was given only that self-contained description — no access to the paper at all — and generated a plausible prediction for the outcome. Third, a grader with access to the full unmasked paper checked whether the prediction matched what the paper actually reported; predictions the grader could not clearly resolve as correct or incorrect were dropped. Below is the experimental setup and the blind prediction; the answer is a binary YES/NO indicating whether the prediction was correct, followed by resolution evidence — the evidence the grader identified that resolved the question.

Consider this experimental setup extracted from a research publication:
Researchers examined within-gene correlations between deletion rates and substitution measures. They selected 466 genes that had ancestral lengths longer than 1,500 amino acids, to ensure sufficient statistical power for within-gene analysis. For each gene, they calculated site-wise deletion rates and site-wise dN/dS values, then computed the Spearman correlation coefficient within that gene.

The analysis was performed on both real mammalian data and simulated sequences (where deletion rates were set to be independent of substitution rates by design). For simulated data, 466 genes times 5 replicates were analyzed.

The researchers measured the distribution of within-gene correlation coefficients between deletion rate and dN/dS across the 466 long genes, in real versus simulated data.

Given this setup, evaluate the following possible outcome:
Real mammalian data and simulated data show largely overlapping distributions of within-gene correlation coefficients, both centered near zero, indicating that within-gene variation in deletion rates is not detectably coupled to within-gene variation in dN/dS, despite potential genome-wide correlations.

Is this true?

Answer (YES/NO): NO